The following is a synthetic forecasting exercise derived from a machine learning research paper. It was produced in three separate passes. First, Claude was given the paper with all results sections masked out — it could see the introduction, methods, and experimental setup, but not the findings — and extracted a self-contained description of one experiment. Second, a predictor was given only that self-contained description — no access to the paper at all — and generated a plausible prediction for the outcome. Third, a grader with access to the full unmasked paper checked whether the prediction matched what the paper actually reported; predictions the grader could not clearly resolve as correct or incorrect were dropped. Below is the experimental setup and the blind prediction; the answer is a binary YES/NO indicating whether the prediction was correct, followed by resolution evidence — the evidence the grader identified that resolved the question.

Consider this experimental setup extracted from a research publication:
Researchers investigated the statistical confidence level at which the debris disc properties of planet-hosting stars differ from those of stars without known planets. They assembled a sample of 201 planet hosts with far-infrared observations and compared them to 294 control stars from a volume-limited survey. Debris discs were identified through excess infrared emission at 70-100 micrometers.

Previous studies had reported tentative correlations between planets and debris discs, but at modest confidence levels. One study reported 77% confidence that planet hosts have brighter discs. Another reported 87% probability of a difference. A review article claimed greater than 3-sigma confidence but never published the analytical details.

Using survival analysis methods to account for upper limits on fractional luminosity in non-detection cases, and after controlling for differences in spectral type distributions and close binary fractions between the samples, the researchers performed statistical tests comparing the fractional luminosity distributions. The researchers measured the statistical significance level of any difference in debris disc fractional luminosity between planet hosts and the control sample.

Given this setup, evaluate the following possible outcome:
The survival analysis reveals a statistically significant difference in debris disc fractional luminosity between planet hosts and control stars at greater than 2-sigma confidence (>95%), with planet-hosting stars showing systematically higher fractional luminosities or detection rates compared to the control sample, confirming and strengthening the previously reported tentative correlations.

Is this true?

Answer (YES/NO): NO